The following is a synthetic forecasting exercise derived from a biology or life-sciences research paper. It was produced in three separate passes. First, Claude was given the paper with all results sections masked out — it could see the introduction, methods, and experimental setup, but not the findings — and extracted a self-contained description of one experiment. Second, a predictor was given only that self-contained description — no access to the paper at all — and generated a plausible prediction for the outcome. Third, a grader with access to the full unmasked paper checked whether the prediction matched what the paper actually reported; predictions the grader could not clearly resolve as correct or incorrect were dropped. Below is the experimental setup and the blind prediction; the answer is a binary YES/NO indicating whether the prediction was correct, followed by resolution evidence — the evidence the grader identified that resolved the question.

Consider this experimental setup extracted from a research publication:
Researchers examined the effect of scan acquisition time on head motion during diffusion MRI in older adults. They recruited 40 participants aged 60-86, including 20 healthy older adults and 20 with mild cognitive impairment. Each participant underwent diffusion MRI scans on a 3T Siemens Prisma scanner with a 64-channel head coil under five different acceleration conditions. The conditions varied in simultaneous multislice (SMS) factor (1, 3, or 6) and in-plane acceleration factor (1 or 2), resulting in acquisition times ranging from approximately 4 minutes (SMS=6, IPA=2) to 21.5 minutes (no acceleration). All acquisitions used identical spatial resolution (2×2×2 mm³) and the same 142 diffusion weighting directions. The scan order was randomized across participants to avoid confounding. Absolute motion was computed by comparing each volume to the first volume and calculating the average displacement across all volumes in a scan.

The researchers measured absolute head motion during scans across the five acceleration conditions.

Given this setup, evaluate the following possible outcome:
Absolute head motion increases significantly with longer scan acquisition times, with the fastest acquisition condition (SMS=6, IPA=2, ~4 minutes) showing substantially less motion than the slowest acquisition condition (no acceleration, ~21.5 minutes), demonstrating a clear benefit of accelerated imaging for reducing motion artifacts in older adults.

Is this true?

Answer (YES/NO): YES